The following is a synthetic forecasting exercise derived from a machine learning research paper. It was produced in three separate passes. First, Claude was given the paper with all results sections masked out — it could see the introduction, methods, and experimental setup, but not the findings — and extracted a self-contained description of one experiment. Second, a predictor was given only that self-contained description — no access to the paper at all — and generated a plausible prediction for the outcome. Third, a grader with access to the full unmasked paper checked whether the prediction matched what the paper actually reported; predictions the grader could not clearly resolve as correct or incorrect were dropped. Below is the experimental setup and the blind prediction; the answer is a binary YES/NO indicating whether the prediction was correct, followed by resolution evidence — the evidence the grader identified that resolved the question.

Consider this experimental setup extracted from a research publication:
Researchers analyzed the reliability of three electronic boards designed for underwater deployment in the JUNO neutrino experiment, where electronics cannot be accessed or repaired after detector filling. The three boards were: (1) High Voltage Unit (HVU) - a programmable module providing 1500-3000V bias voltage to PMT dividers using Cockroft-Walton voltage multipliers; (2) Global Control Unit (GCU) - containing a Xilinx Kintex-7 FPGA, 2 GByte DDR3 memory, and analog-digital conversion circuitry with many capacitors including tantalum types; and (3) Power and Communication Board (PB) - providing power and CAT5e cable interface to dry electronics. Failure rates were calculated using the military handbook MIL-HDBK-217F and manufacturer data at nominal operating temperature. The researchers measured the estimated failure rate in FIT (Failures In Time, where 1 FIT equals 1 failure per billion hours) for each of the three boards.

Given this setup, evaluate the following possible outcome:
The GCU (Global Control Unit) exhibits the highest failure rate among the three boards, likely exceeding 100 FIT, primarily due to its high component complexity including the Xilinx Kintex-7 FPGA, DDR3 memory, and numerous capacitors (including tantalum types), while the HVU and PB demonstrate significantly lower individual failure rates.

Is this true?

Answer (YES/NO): YES